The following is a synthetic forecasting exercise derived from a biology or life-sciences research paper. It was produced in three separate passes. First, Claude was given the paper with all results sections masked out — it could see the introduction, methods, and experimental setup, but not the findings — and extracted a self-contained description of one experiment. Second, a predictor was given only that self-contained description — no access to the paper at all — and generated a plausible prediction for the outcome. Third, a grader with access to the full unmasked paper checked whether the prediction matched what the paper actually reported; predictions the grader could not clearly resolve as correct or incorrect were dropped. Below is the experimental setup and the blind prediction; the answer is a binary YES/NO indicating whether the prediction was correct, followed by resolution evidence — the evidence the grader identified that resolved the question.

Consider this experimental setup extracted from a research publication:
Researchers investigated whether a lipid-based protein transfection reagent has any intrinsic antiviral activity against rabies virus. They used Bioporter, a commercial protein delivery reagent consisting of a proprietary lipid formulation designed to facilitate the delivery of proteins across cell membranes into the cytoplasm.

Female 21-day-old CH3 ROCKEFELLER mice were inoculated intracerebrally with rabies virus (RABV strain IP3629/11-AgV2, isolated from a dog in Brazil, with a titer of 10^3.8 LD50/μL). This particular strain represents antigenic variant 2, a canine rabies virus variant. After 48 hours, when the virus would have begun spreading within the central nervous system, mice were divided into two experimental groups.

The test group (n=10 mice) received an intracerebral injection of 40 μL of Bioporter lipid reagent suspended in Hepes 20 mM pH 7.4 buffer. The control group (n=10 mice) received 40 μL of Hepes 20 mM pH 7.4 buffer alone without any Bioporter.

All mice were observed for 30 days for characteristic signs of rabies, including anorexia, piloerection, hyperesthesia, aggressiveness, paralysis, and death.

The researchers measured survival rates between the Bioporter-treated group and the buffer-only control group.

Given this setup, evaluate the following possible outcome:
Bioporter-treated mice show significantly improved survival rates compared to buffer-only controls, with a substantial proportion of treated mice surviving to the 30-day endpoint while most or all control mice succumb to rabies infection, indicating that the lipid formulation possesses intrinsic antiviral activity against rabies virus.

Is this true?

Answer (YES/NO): NO